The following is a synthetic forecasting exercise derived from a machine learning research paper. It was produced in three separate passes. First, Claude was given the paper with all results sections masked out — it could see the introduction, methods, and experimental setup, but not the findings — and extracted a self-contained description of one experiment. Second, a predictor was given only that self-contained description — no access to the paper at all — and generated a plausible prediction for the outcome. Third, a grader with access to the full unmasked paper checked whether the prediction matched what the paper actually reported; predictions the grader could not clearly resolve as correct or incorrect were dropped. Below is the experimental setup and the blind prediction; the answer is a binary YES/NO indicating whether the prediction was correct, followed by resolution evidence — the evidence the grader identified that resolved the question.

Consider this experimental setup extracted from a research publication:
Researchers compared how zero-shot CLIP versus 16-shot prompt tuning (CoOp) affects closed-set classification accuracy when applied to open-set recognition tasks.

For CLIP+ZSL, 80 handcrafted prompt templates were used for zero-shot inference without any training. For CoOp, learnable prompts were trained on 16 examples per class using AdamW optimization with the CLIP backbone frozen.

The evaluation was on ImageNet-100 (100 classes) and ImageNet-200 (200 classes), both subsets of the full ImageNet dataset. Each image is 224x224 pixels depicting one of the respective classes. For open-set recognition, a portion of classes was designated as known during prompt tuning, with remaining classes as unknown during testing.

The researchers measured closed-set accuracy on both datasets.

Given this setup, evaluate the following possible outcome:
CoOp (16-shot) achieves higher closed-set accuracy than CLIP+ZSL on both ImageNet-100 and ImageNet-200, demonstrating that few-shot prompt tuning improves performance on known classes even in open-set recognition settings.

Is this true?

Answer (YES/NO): NO